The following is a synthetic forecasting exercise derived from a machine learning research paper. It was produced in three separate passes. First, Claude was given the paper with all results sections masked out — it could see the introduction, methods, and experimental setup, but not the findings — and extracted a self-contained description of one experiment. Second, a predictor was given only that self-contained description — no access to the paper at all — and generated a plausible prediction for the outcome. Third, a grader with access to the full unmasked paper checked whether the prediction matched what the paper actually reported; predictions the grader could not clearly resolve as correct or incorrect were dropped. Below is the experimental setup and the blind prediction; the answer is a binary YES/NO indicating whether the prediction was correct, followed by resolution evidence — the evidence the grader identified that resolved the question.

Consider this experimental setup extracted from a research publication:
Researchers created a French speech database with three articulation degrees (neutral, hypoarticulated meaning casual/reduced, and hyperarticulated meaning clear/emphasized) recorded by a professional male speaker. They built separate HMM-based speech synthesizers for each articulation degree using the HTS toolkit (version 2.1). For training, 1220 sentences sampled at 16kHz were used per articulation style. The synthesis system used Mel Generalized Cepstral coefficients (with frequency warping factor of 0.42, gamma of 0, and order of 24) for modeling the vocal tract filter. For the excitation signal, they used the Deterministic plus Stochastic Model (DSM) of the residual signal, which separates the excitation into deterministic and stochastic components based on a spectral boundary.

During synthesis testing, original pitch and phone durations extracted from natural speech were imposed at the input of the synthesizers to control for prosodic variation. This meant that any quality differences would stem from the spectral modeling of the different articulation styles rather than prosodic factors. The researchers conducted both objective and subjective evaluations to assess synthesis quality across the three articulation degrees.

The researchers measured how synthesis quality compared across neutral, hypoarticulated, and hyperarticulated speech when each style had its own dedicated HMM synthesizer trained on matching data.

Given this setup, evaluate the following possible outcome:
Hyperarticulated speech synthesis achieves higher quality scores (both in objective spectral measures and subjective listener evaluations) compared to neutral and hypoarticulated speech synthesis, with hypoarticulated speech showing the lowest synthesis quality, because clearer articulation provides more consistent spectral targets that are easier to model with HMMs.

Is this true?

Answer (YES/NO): YES